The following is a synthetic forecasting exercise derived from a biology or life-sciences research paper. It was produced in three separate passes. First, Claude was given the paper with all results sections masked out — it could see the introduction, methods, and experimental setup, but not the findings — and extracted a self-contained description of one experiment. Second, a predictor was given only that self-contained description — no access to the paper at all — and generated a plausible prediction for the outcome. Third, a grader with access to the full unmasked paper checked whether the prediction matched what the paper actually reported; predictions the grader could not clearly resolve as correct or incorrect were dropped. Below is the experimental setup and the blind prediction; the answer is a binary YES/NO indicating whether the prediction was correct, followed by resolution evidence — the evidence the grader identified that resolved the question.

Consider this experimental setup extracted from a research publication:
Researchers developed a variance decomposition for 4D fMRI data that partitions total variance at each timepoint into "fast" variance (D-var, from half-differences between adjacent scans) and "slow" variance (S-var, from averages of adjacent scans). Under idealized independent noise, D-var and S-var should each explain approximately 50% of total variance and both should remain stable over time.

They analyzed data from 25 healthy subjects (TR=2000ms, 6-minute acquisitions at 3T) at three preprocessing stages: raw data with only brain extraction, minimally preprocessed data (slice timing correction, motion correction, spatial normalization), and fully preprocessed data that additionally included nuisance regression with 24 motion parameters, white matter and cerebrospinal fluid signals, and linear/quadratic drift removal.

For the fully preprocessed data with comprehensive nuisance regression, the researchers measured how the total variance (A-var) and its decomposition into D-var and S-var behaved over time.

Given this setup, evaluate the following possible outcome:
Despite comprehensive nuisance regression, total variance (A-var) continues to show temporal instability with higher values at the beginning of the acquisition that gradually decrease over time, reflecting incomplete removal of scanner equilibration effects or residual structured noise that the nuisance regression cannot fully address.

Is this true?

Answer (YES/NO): NO